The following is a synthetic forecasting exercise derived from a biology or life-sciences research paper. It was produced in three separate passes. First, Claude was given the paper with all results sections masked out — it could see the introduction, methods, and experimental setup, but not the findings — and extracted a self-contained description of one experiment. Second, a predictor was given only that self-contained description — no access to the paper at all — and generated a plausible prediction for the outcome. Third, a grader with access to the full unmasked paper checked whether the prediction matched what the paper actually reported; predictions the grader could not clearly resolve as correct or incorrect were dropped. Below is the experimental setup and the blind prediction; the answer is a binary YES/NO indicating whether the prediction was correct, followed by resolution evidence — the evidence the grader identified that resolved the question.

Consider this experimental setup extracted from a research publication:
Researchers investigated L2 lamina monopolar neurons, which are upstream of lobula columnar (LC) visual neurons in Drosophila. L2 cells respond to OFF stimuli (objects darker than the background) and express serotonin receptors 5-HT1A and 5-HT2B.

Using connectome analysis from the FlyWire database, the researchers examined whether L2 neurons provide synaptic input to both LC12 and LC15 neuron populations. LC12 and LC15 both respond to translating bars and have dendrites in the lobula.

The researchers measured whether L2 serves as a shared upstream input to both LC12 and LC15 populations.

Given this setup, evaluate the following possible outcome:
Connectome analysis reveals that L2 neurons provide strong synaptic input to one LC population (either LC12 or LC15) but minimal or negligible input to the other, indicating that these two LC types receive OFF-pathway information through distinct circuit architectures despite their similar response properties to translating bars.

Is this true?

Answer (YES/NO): YES